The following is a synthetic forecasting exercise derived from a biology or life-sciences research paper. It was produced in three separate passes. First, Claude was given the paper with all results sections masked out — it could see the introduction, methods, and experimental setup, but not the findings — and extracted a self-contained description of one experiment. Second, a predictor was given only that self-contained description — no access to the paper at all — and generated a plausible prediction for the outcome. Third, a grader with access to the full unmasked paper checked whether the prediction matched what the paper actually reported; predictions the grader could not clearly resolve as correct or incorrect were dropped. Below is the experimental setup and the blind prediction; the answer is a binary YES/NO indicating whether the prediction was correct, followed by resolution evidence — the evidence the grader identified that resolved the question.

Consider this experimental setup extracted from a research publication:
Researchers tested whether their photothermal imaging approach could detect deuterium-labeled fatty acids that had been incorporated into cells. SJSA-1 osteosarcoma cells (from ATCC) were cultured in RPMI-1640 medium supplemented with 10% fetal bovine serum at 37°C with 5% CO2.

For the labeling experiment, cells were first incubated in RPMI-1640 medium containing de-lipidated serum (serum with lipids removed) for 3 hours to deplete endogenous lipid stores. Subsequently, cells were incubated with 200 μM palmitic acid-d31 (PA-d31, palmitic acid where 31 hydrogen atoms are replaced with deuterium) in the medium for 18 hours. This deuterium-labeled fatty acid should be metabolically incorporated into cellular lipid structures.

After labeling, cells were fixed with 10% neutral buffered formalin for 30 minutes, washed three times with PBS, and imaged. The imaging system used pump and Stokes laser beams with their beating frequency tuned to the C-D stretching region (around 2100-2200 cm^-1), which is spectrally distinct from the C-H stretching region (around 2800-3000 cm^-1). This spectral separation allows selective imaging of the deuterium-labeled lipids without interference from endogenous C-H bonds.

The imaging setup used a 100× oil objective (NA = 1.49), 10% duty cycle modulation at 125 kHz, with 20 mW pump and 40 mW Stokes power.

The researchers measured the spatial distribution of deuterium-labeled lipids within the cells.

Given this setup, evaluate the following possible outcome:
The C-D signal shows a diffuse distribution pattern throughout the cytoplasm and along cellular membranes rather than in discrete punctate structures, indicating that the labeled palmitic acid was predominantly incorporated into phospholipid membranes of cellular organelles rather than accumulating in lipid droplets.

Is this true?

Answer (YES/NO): YES